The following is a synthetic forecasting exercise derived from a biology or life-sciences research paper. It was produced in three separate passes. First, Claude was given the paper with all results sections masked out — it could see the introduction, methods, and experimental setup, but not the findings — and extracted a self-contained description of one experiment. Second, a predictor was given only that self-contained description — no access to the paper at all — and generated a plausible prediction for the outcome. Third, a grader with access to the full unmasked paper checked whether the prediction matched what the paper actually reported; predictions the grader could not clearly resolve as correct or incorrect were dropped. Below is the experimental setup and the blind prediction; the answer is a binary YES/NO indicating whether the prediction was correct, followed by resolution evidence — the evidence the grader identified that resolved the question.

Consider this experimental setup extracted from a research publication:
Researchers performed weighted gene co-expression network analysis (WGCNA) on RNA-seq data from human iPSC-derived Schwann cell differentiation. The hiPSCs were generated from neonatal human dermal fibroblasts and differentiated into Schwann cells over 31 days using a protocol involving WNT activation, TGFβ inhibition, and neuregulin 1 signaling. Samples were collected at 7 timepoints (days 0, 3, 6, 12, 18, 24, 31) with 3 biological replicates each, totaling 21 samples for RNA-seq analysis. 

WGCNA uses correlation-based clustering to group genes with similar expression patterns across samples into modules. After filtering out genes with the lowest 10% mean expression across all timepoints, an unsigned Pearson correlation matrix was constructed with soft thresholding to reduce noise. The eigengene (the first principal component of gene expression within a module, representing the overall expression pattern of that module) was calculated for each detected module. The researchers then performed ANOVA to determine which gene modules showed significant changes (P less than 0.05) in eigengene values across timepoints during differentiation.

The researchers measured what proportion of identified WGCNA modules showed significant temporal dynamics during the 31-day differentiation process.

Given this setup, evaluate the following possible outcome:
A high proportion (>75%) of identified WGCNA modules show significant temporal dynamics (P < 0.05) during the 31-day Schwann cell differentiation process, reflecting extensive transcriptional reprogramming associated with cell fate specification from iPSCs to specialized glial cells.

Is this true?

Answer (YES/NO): NO